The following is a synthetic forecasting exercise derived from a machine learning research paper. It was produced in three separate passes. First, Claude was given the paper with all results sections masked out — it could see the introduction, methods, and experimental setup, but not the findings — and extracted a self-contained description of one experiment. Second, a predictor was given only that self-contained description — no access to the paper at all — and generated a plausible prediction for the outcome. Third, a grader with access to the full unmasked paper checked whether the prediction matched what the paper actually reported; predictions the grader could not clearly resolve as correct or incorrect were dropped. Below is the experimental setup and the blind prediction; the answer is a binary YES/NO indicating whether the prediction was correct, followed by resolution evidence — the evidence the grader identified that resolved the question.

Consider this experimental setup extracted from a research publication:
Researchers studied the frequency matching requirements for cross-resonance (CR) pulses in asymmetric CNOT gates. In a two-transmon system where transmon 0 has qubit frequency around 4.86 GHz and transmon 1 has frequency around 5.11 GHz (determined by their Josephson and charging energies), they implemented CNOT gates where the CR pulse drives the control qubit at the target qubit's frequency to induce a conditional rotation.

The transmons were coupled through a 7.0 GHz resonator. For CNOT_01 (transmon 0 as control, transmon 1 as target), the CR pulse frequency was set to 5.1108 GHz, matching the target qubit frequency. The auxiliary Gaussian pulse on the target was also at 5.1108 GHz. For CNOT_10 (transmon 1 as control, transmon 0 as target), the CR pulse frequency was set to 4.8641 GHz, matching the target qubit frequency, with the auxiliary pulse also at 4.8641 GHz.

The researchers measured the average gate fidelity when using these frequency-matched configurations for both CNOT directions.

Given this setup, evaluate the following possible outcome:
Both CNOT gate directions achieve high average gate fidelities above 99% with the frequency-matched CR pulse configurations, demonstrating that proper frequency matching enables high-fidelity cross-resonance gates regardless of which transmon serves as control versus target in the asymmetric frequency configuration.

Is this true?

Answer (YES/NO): YES